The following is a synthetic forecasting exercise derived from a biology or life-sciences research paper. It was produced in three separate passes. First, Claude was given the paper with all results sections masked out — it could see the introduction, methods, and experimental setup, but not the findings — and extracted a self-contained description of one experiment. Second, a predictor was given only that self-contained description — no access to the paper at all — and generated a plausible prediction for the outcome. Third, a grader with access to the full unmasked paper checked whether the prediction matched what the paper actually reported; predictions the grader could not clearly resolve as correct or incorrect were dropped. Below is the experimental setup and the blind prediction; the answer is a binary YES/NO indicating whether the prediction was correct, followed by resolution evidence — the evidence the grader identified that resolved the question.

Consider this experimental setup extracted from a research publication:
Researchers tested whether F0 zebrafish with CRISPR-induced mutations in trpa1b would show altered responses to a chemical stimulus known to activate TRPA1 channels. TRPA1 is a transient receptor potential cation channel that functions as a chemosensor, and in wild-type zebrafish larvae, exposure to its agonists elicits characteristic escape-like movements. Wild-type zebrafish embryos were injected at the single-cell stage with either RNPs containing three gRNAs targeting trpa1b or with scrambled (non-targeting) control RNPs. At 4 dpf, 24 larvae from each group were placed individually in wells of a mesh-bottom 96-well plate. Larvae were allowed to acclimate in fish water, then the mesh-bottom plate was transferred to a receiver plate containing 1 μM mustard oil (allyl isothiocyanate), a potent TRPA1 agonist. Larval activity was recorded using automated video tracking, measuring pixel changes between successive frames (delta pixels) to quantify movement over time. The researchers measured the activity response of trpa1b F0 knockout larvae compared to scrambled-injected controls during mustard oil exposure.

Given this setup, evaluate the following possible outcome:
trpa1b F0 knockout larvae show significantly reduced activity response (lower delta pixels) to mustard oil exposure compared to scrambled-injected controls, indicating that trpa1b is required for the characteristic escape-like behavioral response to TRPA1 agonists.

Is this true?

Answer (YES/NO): YES